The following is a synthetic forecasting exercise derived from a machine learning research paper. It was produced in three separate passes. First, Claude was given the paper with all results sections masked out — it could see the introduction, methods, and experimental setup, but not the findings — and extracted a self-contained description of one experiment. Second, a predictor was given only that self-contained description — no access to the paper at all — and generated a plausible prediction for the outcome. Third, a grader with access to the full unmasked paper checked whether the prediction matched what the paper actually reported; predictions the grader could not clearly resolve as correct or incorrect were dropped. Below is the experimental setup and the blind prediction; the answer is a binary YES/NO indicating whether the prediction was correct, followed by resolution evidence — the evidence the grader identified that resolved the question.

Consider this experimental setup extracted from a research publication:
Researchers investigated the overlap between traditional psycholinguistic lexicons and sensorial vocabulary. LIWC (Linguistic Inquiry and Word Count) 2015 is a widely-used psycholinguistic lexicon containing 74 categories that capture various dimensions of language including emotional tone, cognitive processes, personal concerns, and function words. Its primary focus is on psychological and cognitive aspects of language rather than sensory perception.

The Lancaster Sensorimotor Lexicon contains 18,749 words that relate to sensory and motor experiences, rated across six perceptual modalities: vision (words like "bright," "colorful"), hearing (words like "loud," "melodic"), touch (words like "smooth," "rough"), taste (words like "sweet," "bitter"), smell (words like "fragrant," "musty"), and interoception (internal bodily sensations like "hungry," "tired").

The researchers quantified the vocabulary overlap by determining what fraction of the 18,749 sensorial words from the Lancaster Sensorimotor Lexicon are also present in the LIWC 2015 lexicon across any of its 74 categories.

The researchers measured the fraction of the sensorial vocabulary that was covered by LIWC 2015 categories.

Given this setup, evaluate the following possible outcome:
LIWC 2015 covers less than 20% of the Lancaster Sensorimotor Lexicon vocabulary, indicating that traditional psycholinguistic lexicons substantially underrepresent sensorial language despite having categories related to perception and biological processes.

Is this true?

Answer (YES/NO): NO